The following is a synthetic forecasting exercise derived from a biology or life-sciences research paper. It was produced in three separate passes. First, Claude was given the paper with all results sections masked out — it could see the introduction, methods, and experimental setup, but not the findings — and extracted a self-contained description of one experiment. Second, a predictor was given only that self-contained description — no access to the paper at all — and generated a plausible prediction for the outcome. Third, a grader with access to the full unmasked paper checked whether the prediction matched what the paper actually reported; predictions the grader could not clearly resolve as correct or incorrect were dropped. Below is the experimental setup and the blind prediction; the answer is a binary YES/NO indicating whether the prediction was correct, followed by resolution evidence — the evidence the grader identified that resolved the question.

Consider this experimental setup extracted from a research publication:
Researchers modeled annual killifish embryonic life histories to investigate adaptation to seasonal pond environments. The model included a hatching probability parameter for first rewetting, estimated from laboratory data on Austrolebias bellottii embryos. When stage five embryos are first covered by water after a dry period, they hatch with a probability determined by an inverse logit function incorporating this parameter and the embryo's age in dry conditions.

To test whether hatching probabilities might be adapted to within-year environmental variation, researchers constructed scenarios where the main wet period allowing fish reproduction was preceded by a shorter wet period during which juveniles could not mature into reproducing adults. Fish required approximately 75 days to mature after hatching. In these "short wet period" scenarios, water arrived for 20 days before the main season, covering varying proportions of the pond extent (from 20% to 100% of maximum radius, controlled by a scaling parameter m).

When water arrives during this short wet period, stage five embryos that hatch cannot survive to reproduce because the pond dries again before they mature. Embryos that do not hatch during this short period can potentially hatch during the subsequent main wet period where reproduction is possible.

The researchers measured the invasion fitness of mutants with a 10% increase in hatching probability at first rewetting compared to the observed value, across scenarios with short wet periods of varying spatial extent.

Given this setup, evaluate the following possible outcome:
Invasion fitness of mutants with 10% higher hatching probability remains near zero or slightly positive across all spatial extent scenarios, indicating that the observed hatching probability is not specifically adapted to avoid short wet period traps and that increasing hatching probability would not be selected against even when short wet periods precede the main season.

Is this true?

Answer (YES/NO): NO